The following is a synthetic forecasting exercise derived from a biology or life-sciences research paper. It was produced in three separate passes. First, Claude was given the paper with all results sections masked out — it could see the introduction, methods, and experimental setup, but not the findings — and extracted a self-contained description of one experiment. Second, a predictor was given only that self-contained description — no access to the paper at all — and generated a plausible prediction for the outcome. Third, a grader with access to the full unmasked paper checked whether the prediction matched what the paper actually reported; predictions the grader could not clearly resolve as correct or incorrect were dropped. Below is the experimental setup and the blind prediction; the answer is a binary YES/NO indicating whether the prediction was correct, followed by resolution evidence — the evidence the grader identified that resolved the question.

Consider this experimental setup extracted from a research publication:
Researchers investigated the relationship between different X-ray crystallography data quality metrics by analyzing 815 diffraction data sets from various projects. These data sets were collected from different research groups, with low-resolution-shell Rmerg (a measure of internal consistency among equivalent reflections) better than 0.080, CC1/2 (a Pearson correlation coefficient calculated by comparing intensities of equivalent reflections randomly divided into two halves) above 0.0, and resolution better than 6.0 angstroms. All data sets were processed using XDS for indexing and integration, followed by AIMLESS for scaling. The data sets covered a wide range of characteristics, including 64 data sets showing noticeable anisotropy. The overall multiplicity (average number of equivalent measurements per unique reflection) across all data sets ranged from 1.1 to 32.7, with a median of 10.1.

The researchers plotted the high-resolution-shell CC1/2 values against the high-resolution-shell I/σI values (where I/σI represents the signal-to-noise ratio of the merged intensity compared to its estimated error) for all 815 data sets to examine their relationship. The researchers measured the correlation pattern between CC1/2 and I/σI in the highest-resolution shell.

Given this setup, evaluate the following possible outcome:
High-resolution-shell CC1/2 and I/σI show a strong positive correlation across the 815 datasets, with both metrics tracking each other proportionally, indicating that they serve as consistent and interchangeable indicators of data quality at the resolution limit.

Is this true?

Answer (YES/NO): NO